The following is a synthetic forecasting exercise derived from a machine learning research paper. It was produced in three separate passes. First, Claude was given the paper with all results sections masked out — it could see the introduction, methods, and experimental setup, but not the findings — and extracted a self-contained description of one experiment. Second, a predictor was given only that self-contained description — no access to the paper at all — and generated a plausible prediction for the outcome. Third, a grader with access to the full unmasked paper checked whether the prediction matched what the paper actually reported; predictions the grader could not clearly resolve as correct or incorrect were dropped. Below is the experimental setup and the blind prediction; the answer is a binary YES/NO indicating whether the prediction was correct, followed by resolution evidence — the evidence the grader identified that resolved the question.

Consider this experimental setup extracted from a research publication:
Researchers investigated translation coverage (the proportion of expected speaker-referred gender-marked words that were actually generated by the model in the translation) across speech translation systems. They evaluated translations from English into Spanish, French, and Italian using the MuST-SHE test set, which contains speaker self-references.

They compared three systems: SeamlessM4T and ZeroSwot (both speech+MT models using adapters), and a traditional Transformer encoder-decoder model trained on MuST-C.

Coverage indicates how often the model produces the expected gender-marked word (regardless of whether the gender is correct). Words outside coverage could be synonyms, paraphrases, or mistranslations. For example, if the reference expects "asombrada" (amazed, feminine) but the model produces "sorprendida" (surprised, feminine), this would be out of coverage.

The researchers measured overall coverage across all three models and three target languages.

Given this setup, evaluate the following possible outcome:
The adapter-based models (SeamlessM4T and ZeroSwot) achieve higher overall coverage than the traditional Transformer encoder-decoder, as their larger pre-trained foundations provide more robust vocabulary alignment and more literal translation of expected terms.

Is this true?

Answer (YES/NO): YES